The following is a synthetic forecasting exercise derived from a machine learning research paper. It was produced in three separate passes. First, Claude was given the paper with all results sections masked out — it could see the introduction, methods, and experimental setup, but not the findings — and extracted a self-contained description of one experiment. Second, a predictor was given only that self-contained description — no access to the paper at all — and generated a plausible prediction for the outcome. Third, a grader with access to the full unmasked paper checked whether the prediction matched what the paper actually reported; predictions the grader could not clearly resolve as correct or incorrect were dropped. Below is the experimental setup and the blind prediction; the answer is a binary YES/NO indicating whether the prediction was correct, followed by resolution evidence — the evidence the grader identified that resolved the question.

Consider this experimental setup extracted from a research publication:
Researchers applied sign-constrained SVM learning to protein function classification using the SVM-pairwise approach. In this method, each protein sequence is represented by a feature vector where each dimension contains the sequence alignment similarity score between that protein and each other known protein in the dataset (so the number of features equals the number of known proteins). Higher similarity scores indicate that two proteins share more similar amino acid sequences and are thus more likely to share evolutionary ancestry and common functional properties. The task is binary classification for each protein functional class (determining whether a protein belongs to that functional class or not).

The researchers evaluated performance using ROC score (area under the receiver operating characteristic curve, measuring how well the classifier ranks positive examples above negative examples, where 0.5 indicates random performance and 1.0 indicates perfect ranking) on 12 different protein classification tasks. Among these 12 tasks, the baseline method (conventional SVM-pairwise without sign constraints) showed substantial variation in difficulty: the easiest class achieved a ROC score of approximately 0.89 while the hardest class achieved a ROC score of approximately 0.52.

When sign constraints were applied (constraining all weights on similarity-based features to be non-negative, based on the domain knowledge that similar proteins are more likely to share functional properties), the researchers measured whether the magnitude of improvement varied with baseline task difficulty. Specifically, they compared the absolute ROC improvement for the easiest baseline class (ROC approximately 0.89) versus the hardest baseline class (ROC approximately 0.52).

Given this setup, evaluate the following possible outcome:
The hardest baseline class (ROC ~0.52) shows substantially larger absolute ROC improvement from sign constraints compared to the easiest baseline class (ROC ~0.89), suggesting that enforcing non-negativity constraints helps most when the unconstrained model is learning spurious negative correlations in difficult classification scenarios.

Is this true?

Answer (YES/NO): YES